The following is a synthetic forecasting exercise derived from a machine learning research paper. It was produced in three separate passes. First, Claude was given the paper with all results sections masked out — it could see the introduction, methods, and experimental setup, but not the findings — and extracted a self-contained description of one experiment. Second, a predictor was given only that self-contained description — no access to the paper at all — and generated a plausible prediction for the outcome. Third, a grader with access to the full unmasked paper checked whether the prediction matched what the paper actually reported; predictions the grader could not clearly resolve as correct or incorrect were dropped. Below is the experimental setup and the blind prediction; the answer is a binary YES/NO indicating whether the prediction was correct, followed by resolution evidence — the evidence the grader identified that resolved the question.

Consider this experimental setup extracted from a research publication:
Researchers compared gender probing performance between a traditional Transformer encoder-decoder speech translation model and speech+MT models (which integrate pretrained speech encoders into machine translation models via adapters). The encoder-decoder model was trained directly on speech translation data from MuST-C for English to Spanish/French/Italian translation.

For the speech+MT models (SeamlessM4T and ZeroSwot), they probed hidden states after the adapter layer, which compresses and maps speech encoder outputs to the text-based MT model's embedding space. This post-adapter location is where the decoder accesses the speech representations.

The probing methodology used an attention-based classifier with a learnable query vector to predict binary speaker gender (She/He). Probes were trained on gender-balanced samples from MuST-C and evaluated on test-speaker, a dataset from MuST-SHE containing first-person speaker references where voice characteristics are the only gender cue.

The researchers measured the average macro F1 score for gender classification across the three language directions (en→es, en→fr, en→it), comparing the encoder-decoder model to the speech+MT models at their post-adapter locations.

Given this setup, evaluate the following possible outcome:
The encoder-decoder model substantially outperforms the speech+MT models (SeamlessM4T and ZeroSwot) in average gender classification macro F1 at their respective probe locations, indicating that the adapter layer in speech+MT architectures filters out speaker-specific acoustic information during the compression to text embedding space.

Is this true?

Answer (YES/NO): YES